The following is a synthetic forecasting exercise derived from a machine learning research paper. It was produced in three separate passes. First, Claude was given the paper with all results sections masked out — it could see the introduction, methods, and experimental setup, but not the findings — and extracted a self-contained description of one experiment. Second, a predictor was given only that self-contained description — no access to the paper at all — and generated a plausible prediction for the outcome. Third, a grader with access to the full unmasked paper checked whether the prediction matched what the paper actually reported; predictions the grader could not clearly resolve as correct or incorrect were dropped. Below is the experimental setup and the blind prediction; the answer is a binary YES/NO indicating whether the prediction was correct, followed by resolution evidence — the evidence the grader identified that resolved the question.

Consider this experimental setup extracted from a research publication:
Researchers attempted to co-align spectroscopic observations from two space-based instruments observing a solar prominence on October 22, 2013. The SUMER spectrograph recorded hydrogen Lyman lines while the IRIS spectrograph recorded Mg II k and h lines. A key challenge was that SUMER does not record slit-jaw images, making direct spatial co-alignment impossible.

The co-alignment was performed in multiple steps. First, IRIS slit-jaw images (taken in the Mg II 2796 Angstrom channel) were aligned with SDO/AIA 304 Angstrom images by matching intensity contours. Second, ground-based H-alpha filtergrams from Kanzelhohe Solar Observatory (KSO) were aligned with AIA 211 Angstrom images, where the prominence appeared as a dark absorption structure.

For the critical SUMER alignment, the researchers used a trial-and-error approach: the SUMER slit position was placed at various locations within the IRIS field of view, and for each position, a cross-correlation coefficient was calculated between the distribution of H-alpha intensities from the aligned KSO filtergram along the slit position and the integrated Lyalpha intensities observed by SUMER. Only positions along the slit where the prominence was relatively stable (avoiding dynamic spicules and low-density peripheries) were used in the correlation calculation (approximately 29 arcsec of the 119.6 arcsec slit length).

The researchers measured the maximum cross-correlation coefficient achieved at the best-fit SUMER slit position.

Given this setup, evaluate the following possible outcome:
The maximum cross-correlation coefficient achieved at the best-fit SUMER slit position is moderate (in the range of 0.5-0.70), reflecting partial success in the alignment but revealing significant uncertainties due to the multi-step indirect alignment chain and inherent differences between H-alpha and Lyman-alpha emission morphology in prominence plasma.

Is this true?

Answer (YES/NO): NO